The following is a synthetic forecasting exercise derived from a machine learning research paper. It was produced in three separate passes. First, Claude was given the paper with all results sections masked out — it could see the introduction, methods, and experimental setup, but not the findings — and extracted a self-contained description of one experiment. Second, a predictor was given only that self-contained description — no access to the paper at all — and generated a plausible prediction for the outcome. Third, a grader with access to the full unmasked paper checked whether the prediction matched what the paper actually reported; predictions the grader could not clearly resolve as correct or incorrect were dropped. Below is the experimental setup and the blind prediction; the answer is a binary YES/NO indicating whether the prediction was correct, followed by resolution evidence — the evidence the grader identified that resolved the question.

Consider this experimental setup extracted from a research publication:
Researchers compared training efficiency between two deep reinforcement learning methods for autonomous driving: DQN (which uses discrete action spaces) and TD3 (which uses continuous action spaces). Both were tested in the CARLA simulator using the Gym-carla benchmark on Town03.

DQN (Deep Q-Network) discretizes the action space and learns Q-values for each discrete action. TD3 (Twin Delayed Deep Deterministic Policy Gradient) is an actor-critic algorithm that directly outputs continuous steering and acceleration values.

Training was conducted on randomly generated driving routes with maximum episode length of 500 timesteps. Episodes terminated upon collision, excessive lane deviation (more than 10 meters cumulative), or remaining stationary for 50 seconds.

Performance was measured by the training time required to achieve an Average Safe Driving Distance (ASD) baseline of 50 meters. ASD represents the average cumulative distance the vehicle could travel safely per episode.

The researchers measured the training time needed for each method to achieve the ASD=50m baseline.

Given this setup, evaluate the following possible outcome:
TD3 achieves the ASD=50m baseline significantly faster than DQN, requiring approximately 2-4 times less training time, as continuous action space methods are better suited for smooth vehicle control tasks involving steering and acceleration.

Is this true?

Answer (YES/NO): NO